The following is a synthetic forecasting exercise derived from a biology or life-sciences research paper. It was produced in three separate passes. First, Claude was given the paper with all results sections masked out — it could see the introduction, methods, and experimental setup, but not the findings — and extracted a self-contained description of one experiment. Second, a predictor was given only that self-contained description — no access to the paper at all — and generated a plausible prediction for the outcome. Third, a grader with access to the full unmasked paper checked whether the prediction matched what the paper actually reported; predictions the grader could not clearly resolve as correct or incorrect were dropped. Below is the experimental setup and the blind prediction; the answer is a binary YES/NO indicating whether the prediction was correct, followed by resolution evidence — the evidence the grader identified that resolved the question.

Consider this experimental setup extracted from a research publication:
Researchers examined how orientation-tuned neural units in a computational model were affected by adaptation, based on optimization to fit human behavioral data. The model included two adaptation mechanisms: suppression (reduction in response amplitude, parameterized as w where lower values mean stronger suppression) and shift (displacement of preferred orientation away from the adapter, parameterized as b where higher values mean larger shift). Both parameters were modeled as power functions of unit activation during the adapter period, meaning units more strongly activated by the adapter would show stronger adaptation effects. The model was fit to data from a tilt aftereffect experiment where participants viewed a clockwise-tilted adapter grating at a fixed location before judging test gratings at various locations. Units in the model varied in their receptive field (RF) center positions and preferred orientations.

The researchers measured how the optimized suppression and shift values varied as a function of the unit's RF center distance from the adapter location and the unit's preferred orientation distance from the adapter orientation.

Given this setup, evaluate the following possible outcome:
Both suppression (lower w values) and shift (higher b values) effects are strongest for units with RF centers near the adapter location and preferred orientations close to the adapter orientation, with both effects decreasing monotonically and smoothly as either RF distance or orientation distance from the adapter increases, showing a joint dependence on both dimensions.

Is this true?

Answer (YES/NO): YES